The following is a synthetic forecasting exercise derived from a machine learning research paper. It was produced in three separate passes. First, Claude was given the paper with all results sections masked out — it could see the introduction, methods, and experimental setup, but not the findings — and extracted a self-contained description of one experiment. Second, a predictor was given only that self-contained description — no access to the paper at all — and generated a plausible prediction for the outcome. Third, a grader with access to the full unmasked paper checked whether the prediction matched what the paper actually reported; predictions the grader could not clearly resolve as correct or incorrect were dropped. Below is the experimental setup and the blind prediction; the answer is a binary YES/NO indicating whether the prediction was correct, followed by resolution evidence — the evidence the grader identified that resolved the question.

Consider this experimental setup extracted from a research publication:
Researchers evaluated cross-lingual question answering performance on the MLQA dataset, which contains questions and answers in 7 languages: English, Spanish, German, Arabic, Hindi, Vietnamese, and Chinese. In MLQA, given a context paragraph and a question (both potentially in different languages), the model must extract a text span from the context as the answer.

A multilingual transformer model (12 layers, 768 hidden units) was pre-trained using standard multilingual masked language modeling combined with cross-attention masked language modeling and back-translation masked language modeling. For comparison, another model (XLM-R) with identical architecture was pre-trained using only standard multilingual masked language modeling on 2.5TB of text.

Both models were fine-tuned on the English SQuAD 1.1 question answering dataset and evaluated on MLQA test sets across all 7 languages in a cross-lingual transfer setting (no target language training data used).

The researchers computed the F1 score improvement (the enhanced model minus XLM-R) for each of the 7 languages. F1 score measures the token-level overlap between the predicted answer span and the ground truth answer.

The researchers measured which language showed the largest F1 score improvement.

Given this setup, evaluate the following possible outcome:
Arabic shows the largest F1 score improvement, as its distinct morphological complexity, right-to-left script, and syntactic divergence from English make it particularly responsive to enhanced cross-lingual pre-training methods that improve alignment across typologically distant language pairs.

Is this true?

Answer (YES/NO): YES